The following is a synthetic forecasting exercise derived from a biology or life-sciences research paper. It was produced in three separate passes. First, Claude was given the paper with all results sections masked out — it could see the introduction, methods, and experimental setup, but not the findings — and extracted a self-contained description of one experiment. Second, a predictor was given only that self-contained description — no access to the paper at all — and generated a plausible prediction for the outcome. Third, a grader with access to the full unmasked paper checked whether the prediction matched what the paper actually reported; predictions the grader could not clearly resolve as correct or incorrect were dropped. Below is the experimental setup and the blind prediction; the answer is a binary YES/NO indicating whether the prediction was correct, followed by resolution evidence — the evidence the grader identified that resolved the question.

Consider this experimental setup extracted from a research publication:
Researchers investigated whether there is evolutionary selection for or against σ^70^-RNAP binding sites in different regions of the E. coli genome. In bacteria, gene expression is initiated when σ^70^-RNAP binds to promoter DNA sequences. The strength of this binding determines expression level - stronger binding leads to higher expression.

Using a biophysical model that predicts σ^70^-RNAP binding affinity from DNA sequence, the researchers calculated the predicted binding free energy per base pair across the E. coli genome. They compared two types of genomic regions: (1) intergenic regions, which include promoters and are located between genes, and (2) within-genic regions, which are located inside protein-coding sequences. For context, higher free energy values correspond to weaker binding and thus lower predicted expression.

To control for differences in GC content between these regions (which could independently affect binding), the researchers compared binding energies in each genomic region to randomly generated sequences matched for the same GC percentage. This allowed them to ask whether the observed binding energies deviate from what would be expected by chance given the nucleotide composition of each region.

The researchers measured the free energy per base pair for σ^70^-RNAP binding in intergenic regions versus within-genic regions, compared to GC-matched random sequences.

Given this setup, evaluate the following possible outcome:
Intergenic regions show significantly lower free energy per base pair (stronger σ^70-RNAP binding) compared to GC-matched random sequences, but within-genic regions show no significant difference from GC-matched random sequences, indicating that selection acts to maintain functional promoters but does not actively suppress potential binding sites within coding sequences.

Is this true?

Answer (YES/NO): NO